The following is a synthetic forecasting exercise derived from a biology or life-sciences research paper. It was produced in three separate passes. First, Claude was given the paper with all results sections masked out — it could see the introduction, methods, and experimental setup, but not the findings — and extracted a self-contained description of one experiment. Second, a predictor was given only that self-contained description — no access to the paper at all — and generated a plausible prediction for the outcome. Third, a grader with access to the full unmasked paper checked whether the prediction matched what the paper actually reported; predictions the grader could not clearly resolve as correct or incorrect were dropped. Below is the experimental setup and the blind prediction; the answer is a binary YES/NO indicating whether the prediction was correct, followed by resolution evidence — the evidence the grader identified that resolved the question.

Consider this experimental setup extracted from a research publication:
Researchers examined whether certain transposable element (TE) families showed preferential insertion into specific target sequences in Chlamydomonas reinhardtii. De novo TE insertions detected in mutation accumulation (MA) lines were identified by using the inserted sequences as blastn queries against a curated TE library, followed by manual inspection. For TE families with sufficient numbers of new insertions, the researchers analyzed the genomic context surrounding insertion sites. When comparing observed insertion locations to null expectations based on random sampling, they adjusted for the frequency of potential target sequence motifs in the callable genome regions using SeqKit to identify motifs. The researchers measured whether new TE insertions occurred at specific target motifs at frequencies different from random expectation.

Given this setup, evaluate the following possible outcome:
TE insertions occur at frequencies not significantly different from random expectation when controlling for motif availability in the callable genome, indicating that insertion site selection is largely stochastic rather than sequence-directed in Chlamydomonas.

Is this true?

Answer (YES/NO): NO